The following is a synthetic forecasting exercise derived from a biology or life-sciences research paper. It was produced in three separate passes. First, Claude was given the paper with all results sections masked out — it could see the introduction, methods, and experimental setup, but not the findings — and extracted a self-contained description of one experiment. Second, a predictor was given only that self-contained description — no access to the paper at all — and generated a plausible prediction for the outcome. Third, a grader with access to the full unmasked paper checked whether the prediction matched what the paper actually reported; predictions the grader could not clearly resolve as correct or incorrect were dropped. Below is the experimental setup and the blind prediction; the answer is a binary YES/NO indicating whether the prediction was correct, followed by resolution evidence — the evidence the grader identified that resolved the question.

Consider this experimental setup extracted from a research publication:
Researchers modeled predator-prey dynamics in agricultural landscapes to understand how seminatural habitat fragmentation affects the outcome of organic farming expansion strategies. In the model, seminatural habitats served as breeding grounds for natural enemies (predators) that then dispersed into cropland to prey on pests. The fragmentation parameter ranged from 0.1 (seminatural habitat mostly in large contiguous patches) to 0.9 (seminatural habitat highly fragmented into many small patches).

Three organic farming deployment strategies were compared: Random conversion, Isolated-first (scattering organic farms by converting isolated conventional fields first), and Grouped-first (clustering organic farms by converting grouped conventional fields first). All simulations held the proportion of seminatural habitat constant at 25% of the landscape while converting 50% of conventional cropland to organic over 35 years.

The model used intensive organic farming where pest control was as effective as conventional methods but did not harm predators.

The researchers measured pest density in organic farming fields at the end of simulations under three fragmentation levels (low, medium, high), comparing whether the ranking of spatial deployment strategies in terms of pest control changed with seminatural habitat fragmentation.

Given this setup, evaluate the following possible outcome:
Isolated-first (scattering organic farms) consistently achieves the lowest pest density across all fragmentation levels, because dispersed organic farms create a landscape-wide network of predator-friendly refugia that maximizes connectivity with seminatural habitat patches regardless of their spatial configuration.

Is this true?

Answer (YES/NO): YES